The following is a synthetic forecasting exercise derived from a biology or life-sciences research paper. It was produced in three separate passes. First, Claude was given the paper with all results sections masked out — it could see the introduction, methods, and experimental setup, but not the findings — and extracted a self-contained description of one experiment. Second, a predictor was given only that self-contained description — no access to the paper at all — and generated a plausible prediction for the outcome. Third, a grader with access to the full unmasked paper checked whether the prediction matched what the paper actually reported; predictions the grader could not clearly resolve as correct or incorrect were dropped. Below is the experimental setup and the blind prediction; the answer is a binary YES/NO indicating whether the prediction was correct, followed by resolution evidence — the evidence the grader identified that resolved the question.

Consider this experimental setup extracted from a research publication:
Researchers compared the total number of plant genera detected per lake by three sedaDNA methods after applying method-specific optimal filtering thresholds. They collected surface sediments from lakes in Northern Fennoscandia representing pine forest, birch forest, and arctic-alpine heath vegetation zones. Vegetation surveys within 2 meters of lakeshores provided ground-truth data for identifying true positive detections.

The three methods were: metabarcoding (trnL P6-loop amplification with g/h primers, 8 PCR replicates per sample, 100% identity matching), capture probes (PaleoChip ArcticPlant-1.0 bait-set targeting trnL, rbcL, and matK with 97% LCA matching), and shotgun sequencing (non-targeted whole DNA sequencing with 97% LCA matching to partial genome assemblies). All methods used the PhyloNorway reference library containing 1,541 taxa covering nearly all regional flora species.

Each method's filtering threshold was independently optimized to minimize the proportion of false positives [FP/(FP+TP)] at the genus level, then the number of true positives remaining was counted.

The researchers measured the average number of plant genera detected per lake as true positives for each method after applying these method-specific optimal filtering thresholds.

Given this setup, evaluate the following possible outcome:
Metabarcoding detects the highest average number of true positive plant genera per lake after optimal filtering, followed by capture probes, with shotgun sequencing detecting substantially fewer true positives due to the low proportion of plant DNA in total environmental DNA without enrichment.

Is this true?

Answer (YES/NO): NO